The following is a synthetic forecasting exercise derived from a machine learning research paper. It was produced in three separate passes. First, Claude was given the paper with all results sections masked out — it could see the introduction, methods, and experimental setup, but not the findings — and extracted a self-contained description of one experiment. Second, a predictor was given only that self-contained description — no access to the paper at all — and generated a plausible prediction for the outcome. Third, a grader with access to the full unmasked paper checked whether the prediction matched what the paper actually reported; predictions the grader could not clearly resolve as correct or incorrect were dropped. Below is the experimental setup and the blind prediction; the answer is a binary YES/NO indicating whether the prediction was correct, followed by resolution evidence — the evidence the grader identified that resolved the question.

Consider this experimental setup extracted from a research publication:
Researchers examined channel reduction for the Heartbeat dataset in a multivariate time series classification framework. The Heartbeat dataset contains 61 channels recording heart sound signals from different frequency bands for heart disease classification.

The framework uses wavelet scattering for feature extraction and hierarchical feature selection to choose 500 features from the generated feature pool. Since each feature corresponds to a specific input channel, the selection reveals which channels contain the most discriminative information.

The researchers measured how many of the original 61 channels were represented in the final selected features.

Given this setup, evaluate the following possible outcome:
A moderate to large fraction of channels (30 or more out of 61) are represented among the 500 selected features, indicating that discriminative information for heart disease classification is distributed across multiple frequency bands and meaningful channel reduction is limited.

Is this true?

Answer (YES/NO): YES